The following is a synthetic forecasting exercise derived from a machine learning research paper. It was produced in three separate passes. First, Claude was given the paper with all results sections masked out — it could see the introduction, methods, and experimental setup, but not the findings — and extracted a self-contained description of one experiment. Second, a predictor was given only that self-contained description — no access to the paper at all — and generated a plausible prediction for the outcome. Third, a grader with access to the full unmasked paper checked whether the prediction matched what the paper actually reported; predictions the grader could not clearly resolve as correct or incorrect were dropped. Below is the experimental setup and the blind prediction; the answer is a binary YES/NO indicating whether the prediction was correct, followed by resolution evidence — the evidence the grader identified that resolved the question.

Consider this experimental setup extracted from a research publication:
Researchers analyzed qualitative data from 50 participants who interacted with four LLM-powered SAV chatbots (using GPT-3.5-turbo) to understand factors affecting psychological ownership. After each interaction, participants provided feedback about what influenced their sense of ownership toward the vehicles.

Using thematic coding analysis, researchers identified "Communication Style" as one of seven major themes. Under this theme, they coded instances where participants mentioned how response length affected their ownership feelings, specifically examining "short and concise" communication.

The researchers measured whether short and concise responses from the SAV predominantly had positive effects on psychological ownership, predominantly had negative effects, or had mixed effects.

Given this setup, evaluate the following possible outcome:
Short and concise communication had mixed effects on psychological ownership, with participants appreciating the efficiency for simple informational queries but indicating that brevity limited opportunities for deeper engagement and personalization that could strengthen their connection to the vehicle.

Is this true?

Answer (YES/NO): NO